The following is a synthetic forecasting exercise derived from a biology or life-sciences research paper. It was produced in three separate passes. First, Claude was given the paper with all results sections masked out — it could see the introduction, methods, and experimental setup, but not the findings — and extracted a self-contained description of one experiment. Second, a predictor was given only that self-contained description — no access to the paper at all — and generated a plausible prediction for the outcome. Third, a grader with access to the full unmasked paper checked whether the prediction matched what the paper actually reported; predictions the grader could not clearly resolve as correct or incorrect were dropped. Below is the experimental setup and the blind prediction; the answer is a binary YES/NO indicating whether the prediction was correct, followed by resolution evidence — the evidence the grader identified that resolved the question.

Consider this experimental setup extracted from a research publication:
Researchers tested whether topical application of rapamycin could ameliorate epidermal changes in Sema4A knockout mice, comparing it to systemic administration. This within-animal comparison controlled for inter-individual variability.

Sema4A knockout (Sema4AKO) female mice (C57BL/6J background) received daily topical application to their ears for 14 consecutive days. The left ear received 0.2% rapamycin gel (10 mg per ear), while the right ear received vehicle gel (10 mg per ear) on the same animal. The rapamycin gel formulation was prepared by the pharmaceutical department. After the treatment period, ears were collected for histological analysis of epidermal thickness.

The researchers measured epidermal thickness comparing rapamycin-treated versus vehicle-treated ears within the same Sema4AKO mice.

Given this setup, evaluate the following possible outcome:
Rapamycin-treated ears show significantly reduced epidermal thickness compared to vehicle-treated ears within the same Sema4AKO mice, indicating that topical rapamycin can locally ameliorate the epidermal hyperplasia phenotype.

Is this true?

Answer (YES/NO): NO